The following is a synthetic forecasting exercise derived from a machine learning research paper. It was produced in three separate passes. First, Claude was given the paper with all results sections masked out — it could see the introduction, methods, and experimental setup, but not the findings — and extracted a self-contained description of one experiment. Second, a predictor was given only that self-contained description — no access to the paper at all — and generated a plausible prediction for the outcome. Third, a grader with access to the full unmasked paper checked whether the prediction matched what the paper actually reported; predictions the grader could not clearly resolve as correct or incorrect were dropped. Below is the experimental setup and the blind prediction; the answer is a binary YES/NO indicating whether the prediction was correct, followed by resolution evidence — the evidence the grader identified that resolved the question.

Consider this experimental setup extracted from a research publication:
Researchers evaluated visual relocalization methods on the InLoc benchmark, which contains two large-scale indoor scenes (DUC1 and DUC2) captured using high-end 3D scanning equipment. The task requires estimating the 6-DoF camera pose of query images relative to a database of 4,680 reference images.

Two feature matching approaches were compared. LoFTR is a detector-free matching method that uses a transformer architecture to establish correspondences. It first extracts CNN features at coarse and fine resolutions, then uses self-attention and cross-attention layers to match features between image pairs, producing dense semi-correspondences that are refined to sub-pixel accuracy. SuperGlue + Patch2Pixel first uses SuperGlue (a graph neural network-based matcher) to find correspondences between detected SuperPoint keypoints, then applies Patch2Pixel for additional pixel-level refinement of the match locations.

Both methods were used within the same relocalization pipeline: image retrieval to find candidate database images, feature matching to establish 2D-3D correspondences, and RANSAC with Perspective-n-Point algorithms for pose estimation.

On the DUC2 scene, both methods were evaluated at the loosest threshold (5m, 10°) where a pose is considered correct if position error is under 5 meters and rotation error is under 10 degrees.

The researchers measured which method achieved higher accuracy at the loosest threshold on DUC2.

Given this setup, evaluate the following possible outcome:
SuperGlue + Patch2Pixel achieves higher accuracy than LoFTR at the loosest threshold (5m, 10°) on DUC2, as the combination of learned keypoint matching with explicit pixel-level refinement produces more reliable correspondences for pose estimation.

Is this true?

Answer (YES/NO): NO